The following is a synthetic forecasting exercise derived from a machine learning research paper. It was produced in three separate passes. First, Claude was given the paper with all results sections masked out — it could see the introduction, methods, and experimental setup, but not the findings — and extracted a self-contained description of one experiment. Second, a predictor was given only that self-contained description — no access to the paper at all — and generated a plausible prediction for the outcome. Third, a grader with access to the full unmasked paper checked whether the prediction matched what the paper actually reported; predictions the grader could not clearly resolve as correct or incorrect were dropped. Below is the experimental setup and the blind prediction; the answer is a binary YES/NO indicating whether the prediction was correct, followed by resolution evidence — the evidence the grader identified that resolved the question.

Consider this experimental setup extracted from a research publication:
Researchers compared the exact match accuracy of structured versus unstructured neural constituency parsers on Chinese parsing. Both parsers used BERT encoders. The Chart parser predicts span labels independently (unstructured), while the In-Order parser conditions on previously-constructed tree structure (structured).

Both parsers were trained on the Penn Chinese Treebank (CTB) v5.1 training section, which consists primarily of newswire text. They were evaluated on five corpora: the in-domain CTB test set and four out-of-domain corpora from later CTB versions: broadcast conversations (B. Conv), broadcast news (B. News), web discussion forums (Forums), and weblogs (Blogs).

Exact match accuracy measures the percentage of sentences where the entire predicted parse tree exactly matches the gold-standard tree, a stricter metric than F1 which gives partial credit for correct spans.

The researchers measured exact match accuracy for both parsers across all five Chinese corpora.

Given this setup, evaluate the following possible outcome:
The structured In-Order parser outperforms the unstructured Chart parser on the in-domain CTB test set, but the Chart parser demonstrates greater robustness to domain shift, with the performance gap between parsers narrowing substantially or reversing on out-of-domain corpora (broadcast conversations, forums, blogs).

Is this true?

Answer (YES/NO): NO